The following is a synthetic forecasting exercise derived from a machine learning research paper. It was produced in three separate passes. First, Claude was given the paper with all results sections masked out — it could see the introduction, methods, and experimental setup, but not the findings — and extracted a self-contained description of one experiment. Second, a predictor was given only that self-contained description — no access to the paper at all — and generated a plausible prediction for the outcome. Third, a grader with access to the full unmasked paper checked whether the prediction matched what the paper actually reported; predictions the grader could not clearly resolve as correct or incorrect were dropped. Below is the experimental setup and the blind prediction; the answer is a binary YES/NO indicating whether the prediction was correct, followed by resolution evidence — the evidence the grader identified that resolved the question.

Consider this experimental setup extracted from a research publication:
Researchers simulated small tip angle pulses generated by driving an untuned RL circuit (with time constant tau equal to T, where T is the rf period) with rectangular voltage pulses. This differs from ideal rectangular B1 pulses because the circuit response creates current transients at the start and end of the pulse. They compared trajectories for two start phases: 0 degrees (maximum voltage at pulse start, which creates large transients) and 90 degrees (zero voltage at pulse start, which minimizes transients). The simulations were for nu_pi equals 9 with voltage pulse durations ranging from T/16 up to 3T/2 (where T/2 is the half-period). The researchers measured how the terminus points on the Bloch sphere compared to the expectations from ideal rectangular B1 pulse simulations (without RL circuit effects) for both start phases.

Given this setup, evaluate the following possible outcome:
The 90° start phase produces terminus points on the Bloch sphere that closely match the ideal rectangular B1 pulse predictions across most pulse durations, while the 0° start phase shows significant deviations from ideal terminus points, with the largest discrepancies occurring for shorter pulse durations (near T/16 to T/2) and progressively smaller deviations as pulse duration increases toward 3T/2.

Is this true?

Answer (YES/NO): NO